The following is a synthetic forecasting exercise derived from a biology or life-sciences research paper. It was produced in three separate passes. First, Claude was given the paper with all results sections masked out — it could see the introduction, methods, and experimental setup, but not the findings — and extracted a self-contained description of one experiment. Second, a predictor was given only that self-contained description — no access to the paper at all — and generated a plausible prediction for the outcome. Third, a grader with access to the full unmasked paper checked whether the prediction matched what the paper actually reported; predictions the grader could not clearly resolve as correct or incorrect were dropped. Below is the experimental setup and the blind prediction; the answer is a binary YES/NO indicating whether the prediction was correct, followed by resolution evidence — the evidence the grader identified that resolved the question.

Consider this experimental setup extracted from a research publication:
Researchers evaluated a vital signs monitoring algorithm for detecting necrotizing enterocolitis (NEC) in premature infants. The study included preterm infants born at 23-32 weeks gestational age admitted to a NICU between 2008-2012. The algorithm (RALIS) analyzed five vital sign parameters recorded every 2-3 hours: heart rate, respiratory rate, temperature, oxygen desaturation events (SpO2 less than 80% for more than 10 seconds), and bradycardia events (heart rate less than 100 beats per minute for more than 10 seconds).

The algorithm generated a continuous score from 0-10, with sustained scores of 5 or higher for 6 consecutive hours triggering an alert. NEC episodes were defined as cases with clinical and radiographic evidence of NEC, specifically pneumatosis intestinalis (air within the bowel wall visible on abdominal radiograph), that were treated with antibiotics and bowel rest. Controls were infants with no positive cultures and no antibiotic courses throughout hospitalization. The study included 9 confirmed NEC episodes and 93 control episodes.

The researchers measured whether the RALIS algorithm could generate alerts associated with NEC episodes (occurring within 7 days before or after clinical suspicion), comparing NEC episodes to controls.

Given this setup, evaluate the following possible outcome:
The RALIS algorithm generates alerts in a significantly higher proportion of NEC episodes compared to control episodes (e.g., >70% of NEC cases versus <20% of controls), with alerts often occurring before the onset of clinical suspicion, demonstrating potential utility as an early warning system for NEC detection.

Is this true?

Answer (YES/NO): YES